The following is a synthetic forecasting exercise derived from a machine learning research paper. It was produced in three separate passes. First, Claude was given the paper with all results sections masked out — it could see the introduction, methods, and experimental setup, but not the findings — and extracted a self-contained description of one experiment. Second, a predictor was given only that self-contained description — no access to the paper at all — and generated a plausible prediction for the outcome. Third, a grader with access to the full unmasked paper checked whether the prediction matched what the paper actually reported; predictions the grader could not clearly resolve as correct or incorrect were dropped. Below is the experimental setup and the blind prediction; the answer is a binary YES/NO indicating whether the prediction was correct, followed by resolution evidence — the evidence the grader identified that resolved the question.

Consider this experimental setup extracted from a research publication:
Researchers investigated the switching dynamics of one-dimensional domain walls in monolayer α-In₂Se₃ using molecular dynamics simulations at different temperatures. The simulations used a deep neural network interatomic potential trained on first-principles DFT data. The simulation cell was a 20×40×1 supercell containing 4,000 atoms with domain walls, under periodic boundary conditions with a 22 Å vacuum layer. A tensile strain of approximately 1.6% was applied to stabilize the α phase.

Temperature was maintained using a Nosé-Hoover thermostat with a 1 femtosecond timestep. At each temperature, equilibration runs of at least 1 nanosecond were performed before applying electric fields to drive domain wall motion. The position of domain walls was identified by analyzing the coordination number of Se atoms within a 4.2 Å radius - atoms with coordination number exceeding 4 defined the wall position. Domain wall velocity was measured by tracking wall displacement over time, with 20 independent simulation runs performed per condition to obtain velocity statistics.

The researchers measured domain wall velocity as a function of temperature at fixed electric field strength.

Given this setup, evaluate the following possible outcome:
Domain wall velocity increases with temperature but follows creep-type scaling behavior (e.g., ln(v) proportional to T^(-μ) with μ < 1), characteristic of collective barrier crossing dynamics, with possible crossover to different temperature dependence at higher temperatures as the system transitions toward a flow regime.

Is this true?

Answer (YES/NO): NO